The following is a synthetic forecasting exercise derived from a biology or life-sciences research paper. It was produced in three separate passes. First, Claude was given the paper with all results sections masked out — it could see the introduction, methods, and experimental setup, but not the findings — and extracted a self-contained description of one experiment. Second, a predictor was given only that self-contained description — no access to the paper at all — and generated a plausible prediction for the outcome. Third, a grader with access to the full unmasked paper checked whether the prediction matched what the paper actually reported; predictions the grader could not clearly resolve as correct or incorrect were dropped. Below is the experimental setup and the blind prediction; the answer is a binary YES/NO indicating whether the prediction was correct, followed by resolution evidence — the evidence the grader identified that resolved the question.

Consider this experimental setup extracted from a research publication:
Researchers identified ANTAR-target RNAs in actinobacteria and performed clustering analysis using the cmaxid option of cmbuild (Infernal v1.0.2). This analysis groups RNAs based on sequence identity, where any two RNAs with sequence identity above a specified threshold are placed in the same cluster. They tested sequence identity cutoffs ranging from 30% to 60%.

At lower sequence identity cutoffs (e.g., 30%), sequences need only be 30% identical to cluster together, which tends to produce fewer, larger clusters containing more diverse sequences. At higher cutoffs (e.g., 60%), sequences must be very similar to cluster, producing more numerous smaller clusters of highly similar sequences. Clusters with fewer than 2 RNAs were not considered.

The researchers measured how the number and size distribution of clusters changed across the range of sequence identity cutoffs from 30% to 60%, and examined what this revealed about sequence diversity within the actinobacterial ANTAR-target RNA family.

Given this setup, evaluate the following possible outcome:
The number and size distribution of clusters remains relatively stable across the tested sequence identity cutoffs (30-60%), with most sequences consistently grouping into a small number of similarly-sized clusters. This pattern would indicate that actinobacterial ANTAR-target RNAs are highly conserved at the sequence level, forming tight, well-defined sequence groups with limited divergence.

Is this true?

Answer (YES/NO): NO